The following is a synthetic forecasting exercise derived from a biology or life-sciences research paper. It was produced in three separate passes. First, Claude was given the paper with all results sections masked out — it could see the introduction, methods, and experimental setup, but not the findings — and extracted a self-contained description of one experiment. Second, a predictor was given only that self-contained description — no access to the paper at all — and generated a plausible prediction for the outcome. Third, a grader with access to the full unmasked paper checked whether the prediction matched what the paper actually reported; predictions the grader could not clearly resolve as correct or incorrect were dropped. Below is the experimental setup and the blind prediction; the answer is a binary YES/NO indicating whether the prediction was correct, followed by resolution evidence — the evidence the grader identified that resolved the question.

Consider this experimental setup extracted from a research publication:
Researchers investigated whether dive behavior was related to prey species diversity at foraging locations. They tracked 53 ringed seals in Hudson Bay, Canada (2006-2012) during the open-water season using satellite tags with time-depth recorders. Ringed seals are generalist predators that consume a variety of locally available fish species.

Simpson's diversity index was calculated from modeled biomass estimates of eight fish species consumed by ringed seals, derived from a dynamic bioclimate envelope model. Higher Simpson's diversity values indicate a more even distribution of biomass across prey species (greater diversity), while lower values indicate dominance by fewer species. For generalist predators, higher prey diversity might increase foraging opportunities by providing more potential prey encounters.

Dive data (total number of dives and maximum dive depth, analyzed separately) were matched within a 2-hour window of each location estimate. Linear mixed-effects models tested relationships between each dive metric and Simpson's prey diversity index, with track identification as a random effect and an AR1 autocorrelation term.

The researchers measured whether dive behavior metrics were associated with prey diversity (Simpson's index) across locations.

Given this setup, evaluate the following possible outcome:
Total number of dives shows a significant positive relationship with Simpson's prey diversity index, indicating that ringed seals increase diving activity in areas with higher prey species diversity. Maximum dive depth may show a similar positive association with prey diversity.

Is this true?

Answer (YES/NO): NO